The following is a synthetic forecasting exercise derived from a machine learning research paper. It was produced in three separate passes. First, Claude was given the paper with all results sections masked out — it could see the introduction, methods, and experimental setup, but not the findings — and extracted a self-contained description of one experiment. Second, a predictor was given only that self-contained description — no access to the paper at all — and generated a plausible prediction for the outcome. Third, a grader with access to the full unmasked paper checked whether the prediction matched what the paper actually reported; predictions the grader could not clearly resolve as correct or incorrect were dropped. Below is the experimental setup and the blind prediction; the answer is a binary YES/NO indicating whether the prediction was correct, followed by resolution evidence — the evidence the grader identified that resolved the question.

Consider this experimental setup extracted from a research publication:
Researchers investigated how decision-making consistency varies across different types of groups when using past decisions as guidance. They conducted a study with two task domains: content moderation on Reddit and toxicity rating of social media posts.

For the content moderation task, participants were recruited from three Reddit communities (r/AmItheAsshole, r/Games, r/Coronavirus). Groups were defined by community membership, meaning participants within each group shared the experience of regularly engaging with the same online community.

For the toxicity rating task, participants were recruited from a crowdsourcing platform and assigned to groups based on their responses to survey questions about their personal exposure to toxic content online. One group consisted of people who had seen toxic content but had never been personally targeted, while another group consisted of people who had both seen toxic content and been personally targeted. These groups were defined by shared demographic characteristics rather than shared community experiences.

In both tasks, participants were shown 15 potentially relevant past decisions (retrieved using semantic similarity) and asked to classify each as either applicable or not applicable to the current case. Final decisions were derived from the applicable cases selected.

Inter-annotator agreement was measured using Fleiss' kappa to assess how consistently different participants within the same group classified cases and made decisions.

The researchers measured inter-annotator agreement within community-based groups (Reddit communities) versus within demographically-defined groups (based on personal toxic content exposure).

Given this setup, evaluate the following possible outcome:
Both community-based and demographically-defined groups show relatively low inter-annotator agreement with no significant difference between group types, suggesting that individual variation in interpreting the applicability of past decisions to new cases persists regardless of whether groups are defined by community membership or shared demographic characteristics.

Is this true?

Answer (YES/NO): NO